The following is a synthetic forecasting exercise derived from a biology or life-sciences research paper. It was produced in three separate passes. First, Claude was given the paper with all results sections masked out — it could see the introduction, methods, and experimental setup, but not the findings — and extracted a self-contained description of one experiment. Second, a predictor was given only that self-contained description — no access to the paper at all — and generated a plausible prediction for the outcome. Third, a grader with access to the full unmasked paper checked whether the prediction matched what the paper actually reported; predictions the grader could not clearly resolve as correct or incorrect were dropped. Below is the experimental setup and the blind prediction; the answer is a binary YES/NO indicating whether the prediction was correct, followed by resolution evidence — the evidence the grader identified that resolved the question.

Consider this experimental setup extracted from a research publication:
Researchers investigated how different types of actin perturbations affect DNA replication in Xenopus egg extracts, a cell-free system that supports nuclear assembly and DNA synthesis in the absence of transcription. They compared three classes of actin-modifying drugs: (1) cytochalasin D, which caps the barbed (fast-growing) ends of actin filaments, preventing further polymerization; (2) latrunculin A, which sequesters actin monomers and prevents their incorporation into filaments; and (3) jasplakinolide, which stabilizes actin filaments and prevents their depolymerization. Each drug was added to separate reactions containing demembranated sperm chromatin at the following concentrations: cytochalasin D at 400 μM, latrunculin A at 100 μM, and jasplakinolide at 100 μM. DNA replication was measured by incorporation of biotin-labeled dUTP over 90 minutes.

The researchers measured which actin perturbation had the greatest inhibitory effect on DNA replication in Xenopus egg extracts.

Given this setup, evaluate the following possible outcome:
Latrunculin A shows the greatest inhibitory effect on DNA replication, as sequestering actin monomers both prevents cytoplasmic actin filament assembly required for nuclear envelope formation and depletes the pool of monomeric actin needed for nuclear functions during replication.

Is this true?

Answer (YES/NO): NO